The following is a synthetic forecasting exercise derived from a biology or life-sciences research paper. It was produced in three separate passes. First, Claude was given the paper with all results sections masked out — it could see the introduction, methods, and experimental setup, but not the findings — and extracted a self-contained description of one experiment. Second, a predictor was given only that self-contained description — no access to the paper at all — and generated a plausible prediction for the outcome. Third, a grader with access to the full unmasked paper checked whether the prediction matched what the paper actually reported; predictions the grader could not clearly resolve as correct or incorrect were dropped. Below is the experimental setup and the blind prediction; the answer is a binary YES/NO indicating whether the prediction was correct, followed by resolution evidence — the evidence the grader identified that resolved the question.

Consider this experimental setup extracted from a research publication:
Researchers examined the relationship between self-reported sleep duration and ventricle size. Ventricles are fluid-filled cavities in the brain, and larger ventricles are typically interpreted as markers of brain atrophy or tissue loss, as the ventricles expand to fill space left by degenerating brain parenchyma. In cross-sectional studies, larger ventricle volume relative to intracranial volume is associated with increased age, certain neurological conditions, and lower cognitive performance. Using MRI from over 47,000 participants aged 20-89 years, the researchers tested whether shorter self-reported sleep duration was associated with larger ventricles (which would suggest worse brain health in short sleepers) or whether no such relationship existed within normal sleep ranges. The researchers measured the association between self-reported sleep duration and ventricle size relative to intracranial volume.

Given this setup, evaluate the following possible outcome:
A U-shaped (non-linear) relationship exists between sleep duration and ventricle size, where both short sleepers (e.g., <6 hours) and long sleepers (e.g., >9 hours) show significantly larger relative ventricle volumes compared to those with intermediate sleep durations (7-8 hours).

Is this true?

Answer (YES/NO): NO